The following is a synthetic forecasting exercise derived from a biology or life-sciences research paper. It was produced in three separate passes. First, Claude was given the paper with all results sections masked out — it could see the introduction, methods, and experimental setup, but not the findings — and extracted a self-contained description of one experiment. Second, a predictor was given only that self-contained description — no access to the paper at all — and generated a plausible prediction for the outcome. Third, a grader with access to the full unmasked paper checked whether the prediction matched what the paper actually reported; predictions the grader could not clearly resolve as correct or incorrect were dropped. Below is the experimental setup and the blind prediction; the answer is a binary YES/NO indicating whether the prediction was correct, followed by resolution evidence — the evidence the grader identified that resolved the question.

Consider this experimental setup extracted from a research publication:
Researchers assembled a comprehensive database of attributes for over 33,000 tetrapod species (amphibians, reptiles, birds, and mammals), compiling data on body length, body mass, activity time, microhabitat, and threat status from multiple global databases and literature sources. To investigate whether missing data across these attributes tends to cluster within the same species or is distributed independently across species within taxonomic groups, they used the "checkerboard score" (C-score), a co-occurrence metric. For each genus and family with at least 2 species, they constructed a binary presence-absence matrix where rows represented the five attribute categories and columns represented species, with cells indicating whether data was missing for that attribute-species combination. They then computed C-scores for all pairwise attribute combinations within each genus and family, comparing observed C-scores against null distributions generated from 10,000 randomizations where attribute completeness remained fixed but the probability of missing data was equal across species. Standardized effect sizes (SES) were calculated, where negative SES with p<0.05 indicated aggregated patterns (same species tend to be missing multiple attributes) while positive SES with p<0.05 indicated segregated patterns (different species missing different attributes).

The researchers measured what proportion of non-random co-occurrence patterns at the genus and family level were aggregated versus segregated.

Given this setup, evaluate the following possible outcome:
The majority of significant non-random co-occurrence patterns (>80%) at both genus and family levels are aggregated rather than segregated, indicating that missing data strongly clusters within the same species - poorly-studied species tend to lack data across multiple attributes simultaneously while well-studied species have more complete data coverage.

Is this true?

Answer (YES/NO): YES